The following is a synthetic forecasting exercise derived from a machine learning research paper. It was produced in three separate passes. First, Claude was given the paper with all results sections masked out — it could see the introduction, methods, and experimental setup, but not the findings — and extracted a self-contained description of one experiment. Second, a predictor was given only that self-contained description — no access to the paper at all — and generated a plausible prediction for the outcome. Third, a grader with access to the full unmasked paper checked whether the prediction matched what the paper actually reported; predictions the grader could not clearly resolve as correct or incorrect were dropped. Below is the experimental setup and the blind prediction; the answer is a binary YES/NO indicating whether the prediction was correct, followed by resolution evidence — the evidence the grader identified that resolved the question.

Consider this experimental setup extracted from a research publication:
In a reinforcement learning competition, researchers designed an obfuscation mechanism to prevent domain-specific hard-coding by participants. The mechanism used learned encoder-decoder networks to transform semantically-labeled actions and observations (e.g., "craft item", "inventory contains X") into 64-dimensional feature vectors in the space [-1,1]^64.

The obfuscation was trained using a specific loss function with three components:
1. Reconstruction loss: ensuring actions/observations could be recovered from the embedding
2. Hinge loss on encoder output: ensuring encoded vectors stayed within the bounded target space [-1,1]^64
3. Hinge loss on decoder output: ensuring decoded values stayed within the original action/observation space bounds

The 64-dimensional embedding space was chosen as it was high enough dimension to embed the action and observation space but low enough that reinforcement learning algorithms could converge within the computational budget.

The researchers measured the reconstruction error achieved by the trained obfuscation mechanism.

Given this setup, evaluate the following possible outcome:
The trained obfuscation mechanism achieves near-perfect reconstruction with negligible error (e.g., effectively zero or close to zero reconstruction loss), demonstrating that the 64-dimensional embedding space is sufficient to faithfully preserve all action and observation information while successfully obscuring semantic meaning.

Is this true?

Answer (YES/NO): YES